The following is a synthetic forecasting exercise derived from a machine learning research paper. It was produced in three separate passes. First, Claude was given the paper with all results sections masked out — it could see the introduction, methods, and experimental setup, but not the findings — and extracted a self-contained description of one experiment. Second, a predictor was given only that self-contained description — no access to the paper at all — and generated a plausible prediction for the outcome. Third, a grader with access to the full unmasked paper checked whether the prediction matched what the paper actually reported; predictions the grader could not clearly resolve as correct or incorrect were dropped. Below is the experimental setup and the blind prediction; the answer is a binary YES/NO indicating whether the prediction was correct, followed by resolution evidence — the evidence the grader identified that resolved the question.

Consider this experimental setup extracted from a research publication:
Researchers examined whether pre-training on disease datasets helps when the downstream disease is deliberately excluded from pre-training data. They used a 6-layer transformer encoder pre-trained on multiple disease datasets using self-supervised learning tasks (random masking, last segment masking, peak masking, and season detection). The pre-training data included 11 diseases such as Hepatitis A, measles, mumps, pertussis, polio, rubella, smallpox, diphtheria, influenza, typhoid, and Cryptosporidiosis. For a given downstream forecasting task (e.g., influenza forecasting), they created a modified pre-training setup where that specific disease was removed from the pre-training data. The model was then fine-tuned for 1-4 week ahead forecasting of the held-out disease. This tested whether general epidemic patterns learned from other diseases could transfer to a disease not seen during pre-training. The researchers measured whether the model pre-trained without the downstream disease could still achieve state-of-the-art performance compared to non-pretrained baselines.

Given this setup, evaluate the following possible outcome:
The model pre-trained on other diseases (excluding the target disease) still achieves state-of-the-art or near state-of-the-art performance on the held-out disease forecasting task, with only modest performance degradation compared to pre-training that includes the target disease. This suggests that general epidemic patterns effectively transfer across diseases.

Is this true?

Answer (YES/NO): YES